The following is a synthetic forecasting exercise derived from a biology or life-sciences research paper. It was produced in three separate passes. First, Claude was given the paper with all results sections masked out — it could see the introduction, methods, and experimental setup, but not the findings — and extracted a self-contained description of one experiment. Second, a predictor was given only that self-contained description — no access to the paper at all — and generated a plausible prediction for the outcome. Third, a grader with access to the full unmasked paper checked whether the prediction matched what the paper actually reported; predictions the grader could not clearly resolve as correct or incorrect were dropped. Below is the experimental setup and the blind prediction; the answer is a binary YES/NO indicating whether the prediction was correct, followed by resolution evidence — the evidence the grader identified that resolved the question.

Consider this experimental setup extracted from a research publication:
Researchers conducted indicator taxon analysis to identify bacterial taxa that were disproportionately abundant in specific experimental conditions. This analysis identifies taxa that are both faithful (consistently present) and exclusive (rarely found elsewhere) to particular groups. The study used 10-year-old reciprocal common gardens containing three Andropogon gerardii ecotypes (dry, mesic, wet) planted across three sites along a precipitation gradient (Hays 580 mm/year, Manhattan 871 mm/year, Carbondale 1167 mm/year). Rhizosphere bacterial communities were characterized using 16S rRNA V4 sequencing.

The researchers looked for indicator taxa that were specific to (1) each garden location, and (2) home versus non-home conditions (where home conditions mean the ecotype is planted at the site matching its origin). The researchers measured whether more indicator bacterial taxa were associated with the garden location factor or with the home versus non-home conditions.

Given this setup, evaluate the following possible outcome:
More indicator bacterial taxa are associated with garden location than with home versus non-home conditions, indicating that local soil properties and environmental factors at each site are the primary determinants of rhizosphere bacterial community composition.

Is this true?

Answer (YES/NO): YES